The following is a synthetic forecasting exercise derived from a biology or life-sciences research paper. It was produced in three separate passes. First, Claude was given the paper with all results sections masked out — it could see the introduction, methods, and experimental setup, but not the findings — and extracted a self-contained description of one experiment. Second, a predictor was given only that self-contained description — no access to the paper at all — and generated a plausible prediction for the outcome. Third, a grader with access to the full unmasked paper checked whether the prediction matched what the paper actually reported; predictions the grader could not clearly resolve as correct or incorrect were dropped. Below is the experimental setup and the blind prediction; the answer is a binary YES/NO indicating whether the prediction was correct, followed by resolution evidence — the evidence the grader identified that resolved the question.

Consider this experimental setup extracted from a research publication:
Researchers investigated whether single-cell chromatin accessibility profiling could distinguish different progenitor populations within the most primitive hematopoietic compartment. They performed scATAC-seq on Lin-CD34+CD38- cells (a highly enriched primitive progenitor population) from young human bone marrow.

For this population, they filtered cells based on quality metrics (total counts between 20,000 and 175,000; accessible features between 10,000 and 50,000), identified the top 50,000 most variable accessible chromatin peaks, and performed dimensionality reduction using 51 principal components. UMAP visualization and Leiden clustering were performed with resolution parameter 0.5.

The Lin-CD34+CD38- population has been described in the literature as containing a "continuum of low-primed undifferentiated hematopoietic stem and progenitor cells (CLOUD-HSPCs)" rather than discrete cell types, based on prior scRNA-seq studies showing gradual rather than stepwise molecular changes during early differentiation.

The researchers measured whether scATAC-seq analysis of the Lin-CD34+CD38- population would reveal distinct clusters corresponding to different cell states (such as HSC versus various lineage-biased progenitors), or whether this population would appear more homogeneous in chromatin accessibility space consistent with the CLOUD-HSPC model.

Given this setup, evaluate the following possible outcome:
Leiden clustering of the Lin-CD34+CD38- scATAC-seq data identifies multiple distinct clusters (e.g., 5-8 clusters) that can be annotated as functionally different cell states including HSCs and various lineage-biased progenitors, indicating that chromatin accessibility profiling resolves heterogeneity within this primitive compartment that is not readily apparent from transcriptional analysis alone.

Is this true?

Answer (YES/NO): YES